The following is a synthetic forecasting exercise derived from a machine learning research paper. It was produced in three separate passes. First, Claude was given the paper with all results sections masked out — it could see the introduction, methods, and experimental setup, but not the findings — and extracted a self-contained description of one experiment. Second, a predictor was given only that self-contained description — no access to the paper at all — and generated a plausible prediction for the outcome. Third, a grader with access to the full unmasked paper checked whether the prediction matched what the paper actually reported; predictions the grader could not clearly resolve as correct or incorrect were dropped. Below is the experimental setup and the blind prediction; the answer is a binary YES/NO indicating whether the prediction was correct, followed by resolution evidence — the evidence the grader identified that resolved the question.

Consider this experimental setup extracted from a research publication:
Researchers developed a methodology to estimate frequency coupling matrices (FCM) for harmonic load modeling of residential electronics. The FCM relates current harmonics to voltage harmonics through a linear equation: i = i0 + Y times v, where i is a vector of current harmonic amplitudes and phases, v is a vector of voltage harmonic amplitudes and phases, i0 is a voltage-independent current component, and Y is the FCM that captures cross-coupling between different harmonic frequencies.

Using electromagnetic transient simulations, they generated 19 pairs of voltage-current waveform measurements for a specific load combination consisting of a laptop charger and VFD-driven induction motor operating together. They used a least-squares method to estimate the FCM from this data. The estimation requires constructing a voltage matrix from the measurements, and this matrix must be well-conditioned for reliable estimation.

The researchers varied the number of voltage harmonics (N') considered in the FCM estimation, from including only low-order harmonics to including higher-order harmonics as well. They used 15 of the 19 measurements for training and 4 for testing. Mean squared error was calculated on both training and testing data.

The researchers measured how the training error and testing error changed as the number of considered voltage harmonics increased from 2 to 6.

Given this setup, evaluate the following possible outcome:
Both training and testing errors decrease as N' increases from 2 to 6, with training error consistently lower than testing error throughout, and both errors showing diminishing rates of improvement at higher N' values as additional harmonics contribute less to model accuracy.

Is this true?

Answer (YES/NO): NO